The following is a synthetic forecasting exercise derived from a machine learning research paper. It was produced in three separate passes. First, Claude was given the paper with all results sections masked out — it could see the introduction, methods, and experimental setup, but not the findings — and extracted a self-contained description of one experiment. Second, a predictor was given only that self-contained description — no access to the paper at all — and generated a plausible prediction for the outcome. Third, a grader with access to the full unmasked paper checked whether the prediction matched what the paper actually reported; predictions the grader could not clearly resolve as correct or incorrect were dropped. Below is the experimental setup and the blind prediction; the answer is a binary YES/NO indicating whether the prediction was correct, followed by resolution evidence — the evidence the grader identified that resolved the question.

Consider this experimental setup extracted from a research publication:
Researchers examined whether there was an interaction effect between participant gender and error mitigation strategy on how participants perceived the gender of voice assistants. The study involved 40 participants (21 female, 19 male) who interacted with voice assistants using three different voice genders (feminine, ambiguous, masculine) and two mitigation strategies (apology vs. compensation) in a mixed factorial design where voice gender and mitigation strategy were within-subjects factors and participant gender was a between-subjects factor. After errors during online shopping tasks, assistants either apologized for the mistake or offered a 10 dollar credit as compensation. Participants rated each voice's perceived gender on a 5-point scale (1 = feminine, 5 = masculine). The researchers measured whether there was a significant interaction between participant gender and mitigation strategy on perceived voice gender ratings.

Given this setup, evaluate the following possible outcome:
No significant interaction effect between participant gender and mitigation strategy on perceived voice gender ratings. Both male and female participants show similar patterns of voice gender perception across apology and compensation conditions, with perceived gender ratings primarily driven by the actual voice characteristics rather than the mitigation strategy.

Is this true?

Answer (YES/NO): YES